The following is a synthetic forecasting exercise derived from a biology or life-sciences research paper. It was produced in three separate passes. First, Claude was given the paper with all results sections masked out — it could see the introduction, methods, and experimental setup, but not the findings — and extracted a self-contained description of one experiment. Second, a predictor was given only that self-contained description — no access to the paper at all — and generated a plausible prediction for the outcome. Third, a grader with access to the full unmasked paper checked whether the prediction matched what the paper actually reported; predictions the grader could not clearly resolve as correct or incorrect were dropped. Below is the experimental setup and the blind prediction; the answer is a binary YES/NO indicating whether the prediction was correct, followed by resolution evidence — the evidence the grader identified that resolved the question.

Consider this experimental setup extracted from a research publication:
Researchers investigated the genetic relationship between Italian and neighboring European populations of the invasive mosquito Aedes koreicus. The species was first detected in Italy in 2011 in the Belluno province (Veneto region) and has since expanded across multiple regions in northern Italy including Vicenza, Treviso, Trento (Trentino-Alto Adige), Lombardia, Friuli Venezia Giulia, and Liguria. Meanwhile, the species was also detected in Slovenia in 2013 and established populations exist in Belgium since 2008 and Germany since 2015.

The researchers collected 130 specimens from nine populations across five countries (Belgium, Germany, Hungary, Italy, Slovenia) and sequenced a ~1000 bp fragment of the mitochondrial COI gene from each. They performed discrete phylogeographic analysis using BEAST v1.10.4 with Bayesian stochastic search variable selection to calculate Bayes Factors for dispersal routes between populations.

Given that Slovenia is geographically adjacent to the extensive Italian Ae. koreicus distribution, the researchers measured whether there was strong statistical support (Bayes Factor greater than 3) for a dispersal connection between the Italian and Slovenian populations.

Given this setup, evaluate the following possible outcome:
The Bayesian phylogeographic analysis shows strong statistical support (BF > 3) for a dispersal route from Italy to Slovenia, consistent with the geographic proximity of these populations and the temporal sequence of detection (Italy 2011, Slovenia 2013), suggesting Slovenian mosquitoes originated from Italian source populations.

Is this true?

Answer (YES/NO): NO